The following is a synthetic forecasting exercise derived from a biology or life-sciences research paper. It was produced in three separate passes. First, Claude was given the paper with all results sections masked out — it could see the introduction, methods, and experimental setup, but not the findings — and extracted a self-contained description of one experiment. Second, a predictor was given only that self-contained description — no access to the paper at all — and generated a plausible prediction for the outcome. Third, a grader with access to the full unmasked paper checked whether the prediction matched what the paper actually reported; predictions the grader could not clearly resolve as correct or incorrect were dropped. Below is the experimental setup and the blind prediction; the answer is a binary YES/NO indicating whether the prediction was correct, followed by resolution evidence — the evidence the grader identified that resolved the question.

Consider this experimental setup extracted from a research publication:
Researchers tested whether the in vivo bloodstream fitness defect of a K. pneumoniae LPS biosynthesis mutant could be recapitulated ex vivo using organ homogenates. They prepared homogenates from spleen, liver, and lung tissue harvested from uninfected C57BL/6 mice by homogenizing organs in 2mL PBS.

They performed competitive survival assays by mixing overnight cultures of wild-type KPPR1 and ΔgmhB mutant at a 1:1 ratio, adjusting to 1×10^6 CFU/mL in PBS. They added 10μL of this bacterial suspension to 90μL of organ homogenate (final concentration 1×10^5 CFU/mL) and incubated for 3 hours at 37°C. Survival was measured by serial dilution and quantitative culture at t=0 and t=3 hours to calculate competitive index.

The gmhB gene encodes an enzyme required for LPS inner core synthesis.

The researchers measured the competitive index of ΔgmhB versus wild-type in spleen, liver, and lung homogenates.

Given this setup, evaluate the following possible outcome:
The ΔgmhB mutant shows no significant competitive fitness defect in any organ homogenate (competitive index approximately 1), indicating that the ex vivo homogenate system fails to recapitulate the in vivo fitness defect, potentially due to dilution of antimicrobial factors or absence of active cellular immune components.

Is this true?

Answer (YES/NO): NO